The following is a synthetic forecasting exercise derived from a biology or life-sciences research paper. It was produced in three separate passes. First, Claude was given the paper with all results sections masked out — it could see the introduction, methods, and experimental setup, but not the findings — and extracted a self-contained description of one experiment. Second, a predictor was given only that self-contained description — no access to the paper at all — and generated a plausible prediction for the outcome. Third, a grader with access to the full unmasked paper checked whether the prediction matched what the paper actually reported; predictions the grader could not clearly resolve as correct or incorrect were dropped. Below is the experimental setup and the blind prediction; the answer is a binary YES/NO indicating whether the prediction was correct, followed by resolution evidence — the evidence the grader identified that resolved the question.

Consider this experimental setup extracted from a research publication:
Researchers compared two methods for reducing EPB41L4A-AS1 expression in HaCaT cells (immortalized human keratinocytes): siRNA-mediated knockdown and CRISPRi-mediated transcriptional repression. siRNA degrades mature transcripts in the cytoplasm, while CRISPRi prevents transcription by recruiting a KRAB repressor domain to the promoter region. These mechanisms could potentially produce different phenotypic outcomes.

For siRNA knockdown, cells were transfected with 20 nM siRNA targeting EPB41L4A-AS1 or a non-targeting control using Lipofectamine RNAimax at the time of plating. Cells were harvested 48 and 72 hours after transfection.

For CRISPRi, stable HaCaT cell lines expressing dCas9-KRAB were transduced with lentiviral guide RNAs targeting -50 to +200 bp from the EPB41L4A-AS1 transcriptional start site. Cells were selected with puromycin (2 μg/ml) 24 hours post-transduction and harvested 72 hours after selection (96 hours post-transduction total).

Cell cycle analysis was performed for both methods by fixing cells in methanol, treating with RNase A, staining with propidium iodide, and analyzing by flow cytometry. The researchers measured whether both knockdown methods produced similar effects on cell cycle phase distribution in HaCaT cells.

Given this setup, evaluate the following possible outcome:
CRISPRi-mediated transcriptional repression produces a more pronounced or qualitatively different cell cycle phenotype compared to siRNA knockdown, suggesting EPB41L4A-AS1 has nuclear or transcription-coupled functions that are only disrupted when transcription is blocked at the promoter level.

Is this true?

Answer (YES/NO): NO